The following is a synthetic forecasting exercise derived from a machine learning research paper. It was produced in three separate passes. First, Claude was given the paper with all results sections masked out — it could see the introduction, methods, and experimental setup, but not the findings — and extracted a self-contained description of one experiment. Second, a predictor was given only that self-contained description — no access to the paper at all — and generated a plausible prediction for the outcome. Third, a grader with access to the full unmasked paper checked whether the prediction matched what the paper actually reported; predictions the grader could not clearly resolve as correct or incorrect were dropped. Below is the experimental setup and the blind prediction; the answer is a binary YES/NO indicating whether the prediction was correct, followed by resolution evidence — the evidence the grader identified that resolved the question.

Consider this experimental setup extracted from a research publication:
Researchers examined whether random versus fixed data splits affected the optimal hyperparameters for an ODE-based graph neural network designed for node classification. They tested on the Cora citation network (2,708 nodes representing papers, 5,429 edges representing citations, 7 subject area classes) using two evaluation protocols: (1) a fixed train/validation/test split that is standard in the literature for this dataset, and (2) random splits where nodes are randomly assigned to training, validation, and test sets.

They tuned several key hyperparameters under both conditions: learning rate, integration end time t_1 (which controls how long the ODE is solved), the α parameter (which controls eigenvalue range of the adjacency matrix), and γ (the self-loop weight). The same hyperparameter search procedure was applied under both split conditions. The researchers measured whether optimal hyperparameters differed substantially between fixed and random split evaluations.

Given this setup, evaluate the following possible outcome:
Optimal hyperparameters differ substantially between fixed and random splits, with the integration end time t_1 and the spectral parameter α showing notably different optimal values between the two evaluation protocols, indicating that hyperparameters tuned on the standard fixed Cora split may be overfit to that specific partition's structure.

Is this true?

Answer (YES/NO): NO